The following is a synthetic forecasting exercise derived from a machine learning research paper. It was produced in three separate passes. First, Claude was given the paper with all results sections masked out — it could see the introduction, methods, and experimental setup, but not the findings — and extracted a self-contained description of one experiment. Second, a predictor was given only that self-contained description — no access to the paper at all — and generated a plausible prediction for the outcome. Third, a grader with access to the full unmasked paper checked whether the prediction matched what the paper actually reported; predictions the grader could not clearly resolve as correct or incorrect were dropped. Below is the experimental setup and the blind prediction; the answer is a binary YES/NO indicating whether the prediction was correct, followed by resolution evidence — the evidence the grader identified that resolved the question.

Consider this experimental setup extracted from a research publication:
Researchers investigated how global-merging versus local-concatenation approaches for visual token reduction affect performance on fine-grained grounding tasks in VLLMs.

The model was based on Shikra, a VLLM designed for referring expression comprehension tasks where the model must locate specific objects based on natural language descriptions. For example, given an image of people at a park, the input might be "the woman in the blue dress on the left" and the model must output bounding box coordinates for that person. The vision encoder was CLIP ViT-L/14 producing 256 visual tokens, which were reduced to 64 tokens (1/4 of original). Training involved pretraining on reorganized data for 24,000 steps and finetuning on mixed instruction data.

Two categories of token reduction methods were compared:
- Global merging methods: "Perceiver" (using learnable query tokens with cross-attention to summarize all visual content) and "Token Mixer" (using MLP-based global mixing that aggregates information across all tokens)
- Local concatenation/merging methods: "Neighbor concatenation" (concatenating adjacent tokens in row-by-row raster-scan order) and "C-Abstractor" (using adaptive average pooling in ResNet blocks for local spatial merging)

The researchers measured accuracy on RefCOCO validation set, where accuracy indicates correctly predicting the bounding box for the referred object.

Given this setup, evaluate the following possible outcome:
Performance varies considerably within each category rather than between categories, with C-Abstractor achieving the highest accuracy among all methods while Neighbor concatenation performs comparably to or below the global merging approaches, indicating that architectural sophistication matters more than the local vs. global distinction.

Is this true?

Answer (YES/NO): NO